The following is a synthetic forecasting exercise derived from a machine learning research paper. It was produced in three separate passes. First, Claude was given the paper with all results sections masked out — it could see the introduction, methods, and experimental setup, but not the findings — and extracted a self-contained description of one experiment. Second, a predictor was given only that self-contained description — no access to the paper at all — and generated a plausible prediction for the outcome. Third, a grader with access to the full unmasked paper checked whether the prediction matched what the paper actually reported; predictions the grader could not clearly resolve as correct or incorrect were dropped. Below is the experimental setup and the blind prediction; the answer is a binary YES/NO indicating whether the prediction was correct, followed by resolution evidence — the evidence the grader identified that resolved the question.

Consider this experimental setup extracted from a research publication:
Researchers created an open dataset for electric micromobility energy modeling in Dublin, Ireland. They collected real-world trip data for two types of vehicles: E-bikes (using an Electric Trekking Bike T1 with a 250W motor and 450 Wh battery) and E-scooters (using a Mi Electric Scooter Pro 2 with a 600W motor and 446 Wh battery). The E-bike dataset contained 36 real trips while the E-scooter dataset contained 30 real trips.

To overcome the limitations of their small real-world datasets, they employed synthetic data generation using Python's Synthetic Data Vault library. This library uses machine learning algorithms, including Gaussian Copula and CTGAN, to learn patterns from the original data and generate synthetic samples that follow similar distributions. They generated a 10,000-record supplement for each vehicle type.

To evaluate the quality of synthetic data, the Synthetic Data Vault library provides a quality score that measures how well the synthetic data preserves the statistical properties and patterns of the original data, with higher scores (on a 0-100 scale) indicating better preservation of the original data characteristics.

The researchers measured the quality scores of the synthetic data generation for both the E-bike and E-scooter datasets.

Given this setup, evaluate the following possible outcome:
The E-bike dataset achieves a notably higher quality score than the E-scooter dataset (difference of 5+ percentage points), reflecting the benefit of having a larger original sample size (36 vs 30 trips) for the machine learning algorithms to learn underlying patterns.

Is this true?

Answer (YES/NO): NO